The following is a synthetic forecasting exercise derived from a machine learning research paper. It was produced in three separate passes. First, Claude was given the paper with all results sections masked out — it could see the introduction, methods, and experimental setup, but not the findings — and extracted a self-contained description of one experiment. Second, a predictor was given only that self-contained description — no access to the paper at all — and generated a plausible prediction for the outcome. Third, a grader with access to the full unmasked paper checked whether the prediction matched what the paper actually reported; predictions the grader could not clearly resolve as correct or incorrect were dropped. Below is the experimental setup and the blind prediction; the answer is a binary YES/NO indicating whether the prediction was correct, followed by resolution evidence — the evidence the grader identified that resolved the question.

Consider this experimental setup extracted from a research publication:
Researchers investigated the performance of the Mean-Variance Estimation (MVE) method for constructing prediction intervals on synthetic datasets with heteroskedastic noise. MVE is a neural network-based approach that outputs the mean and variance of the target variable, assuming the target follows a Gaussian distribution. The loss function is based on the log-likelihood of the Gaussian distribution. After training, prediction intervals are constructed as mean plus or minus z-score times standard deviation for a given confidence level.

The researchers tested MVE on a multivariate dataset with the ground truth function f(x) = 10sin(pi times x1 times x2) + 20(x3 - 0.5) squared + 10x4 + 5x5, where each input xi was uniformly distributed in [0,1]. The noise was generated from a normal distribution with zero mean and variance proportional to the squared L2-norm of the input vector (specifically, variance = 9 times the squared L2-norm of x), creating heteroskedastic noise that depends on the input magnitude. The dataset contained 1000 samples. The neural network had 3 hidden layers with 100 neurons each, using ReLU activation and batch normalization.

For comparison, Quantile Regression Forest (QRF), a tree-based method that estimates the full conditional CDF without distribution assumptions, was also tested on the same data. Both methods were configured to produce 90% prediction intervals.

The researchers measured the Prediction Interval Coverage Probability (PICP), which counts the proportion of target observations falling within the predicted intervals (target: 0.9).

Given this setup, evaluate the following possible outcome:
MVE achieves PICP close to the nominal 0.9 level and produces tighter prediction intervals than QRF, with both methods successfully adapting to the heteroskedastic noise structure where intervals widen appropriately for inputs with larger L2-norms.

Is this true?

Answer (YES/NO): NO